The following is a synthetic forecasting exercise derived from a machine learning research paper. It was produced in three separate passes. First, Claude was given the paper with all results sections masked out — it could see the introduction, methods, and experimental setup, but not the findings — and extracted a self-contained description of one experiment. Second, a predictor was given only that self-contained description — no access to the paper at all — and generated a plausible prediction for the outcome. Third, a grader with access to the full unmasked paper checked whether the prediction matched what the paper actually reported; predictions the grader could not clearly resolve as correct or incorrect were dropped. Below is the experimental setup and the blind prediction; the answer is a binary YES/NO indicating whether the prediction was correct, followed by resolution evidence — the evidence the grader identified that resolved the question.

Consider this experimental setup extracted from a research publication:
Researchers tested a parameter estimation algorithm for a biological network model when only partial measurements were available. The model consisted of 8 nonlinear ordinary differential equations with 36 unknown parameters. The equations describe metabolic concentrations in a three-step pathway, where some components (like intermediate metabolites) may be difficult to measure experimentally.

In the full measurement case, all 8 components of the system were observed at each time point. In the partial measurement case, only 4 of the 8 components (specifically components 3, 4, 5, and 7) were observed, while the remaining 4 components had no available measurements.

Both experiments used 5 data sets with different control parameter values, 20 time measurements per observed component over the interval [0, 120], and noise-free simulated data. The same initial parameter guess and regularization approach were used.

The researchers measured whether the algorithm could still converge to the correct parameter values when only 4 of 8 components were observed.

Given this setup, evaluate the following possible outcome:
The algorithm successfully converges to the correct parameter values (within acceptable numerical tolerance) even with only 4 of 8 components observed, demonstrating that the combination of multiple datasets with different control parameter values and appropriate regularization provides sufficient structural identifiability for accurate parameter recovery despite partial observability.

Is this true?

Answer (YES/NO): YES